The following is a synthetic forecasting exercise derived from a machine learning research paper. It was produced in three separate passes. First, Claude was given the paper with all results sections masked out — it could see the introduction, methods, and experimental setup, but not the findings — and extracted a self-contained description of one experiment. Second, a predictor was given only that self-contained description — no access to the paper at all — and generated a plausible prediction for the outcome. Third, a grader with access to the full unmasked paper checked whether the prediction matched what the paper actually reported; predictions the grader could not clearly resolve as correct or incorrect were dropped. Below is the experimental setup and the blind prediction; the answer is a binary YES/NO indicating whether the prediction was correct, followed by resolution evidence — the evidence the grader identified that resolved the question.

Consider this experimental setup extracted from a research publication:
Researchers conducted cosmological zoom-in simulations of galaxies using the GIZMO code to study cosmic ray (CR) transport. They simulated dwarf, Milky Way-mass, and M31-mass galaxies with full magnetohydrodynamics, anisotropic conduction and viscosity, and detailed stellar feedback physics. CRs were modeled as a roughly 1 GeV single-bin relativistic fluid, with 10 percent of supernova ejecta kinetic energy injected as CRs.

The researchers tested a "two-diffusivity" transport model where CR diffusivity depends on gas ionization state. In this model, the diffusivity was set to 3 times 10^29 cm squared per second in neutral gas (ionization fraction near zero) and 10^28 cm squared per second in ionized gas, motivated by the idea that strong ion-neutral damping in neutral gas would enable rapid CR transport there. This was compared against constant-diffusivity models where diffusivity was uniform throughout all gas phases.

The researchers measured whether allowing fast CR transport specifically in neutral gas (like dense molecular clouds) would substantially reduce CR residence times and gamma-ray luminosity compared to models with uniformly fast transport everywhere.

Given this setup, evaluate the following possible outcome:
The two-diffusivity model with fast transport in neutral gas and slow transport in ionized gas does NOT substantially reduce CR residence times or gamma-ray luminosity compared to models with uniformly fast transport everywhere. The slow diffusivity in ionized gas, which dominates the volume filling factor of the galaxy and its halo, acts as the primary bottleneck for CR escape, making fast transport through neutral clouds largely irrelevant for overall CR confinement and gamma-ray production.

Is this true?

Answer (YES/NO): YES